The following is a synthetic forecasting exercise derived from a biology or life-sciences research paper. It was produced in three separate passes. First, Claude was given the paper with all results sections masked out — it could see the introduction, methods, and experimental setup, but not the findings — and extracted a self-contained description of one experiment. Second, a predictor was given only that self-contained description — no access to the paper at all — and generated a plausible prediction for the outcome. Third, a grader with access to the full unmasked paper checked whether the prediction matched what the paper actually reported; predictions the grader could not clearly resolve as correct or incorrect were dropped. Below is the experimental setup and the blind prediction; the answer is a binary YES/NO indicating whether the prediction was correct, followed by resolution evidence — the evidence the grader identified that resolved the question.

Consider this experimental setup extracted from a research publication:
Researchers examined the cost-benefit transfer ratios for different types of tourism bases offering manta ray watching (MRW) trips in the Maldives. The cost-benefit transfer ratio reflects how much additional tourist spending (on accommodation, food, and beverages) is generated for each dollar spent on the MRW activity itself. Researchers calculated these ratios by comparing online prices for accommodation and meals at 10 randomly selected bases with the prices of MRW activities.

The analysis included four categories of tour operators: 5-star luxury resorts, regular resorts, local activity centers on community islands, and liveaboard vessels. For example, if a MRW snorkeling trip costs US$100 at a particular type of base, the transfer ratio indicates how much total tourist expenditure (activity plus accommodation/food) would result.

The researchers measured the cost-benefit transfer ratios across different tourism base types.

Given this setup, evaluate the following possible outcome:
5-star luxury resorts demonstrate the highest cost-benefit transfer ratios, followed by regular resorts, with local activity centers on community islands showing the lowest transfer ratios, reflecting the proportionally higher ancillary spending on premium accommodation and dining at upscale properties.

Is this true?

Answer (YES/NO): NO